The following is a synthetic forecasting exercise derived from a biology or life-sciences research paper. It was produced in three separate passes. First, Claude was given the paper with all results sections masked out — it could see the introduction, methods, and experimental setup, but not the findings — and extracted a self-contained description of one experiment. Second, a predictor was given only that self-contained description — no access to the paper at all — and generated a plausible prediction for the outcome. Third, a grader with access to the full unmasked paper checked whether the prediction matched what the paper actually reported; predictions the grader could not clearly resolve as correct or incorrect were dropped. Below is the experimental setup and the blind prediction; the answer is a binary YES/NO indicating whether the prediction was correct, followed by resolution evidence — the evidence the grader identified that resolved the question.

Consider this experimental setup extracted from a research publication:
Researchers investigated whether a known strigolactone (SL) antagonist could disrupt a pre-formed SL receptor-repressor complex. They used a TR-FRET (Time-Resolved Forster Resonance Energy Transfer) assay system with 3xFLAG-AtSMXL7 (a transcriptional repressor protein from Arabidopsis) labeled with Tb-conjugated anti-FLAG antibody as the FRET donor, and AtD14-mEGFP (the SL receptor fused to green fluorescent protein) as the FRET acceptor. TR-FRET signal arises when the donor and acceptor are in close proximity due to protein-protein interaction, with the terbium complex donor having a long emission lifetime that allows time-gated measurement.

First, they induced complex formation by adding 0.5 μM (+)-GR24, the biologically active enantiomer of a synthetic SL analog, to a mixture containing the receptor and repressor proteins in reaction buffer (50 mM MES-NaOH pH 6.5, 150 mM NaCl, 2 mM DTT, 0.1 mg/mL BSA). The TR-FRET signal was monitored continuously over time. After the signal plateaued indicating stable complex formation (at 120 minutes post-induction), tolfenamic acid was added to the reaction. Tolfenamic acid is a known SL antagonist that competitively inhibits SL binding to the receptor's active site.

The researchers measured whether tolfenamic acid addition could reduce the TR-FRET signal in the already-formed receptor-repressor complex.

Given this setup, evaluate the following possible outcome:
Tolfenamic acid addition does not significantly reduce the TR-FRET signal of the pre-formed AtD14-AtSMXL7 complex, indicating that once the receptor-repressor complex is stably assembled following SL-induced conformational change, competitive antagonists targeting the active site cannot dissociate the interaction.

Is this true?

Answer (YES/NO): YES